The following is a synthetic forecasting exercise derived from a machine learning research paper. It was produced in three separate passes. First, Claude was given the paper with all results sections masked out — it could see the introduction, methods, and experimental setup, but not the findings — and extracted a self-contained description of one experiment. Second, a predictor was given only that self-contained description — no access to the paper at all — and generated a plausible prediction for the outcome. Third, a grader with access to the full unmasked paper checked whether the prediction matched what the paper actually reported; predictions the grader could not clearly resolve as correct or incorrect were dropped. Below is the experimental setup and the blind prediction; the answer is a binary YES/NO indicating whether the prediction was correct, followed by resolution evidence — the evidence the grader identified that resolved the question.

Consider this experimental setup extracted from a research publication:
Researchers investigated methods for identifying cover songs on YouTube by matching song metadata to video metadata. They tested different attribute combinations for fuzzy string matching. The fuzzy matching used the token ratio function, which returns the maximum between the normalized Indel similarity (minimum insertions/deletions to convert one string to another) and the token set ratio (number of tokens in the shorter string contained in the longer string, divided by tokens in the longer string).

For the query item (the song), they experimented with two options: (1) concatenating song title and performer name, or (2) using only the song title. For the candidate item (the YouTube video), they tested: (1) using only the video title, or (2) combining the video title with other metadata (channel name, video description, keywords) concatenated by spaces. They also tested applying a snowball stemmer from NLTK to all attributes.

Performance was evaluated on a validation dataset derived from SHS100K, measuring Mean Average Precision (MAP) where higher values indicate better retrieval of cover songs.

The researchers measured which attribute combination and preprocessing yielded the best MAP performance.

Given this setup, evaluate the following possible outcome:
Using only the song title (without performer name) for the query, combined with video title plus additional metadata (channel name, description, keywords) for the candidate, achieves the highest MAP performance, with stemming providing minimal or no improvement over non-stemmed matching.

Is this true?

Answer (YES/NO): NO